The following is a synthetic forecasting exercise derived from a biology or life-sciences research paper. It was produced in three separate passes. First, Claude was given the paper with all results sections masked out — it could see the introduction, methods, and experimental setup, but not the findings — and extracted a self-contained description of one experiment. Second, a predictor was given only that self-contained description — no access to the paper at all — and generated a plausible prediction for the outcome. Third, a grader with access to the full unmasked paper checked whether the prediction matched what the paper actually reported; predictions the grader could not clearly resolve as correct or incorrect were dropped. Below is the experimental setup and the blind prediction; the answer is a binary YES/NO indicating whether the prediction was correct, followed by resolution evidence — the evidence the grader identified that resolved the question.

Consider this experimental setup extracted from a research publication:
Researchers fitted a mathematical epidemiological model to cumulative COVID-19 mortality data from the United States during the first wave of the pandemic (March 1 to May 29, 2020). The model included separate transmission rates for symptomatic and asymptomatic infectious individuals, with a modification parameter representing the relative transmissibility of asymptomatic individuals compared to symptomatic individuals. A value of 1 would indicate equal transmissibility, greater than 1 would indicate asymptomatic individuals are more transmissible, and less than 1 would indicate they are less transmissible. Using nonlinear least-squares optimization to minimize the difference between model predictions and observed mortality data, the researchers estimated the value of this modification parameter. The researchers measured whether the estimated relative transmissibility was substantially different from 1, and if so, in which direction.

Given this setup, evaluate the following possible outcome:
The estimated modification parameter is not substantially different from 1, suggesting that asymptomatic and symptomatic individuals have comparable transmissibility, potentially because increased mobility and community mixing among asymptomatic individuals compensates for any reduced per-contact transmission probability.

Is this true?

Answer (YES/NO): NO